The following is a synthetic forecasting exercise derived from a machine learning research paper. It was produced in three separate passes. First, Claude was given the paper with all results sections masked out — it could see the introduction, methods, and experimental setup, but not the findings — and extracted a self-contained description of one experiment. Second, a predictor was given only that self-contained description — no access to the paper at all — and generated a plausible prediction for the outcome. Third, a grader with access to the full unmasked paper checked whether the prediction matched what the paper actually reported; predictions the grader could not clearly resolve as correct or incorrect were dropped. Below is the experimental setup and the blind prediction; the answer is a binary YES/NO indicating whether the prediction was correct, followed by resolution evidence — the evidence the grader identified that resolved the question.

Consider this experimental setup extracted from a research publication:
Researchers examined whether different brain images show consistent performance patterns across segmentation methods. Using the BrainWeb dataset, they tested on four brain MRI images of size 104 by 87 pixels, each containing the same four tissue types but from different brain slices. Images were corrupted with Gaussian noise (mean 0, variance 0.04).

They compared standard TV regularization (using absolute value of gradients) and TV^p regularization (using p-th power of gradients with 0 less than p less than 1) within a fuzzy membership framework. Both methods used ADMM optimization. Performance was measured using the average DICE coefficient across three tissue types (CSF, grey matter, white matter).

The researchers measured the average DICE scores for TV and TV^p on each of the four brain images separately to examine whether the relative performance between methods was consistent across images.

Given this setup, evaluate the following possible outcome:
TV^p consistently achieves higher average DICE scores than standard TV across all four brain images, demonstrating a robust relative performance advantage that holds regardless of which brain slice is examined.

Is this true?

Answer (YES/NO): NO